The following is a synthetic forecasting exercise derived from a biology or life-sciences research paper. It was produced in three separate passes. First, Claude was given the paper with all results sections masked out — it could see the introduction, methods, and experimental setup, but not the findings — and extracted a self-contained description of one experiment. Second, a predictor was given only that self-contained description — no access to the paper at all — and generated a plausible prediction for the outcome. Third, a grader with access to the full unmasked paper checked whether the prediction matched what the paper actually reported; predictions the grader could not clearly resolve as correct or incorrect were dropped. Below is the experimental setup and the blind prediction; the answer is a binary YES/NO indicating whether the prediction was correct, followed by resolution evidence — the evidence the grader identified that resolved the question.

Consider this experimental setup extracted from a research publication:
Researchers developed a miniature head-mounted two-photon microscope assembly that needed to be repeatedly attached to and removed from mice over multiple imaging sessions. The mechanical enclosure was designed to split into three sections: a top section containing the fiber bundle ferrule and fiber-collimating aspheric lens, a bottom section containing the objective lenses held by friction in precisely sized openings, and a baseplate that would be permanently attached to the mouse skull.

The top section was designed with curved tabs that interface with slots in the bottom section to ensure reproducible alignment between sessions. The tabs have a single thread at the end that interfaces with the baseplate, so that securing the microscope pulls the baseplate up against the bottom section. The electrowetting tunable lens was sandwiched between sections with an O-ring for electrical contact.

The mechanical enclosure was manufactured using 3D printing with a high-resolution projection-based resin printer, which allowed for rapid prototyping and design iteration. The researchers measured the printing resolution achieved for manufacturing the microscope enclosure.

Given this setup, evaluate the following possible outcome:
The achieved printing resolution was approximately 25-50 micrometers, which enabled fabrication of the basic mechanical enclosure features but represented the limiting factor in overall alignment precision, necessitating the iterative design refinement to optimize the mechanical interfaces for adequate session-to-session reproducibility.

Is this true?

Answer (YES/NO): NO